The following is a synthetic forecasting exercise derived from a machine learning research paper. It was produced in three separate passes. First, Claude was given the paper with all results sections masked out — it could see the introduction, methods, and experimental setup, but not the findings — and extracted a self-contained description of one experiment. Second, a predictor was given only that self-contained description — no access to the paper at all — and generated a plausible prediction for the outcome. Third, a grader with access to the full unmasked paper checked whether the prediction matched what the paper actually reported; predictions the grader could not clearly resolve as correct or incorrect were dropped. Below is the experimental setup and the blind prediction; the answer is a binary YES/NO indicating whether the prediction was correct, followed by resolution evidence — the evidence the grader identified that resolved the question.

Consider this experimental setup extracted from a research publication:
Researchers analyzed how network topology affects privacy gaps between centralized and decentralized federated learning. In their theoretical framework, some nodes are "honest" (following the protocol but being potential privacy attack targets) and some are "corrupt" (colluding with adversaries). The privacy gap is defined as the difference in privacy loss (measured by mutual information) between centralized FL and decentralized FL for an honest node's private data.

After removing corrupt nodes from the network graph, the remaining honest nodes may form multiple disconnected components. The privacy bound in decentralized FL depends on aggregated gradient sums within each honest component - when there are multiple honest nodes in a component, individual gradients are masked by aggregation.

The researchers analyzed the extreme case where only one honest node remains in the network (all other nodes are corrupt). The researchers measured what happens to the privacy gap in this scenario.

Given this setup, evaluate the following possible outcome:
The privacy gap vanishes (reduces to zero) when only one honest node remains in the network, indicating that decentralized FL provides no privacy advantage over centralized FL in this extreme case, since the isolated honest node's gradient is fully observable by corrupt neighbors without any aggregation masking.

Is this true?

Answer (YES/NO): YES